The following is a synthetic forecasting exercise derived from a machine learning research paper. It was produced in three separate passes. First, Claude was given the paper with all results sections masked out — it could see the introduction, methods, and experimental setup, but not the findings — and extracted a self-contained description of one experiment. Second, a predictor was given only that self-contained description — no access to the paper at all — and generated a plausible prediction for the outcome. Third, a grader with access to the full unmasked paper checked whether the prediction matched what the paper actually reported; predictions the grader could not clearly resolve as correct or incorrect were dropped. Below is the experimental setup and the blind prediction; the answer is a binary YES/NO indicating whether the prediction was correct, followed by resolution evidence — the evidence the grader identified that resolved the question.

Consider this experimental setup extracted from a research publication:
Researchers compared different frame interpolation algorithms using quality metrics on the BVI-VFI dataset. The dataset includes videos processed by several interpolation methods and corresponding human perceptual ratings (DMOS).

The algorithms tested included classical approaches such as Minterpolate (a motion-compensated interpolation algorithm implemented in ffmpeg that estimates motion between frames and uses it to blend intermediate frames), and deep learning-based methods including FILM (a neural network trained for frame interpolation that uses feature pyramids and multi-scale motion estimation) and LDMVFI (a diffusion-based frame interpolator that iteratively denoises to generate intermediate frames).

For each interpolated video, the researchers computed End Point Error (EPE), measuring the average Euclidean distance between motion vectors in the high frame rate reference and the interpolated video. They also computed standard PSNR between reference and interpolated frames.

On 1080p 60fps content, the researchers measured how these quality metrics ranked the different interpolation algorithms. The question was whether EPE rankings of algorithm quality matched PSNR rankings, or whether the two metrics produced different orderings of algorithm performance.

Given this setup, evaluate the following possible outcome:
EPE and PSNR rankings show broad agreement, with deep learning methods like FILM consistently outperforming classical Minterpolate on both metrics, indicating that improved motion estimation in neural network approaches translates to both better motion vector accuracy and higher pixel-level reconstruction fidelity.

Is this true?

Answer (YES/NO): NO